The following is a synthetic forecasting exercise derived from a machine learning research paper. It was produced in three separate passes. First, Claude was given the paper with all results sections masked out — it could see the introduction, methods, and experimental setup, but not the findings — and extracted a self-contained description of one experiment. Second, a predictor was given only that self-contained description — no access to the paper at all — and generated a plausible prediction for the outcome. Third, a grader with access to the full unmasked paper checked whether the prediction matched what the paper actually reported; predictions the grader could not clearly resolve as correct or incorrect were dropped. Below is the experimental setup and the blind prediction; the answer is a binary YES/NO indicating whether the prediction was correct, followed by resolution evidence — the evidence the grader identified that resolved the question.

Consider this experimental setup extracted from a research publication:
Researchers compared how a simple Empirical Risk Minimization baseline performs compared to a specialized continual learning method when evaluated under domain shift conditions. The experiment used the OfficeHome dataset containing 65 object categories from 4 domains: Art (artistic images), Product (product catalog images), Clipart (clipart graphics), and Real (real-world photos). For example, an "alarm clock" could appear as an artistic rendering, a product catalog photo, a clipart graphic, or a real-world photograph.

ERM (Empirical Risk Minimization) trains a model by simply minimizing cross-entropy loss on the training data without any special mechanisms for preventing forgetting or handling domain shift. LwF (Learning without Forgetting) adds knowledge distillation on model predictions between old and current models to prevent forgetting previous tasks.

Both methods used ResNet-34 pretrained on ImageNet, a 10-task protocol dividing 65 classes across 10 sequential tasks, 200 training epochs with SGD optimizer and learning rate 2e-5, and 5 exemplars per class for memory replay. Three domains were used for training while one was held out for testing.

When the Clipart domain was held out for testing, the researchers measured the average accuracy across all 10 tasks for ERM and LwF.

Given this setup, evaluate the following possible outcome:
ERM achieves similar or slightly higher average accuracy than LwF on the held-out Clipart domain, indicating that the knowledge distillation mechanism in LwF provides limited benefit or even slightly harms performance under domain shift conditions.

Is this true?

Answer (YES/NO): NO